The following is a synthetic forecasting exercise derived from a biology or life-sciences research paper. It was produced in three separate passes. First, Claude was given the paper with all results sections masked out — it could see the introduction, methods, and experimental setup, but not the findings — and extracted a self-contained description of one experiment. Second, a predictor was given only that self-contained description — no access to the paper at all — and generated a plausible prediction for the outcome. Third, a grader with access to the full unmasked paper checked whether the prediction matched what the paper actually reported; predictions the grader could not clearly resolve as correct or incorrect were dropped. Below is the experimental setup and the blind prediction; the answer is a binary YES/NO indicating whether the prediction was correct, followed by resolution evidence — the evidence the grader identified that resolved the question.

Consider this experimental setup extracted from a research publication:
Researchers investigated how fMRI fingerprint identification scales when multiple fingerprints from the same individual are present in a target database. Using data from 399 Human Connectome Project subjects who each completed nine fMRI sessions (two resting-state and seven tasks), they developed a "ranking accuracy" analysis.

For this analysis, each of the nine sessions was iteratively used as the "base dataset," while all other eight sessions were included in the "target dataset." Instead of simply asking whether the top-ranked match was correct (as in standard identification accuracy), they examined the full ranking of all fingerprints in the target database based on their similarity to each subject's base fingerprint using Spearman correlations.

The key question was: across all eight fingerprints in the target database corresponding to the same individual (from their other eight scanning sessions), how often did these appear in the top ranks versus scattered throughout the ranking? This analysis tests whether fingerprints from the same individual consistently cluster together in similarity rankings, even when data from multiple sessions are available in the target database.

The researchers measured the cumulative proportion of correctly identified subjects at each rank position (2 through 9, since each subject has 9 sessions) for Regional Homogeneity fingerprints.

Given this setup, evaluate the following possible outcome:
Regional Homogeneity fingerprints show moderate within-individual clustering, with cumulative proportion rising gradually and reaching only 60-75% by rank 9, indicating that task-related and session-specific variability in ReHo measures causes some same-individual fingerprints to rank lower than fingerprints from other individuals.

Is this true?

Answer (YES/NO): NO